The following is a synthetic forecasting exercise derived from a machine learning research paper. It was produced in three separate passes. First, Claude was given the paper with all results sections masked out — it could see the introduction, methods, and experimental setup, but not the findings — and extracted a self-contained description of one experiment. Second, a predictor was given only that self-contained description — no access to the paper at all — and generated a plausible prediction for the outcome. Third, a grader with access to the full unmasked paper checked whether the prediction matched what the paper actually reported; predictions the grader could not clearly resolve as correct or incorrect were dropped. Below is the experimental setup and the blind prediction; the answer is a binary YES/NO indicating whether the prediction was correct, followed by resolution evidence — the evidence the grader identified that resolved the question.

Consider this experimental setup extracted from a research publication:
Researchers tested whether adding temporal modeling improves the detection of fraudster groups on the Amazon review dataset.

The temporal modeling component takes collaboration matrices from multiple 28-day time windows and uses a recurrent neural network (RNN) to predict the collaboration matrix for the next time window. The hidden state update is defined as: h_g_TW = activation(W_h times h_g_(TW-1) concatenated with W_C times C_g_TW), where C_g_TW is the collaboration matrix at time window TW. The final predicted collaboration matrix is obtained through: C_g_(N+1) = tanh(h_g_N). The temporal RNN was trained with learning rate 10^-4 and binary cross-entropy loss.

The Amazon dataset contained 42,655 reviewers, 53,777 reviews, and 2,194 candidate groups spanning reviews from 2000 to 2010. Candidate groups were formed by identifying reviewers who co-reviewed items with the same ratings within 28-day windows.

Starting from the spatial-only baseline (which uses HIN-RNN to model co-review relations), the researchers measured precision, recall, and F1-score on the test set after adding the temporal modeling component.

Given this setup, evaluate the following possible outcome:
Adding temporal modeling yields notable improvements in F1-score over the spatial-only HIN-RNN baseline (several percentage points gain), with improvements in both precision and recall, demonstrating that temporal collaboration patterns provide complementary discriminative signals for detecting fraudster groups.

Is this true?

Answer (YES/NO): NO